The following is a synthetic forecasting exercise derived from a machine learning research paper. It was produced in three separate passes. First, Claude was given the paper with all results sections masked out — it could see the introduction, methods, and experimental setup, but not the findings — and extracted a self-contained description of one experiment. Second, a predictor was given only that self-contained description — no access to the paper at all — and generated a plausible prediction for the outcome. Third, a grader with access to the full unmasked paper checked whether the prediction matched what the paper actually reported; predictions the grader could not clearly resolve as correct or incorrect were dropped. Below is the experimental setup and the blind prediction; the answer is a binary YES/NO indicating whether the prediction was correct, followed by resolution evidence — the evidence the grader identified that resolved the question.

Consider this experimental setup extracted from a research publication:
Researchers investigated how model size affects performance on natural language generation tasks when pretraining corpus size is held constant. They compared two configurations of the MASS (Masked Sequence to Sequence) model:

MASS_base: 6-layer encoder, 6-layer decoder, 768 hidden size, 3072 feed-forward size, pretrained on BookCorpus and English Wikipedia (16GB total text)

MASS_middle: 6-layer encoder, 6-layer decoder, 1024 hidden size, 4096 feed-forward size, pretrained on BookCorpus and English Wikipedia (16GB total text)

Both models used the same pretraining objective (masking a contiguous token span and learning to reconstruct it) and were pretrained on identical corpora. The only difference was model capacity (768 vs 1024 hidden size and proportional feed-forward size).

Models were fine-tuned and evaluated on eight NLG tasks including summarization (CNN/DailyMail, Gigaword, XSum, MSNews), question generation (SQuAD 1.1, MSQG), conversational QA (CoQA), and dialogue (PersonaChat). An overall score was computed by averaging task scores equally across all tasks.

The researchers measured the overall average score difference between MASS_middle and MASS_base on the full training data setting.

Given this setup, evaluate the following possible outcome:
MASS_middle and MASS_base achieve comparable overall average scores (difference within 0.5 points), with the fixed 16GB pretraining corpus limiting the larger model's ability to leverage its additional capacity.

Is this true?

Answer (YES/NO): NO